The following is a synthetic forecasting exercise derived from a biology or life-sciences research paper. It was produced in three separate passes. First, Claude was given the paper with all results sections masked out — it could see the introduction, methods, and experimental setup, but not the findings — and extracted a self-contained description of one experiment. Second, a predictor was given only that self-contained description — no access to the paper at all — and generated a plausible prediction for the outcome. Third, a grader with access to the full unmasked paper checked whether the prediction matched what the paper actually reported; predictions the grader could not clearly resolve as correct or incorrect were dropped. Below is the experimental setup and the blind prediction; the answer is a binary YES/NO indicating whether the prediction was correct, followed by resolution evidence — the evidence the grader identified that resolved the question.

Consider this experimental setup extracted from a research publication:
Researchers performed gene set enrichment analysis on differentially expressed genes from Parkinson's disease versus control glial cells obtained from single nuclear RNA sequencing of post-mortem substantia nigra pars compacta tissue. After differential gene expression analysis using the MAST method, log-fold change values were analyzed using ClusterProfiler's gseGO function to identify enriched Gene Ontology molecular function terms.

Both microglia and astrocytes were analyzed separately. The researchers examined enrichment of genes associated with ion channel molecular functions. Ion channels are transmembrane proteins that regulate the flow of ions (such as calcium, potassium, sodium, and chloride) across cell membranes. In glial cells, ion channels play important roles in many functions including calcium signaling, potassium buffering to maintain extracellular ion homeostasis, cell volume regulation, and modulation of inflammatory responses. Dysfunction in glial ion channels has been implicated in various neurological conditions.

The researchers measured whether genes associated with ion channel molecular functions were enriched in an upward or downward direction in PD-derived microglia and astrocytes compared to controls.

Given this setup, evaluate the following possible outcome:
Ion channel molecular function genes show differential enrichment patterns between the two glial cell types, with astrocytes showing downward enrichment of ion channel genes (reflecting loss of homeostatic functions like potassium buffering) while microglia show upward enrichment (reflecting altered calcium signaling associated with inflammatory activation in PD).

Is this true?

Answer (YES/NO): NO